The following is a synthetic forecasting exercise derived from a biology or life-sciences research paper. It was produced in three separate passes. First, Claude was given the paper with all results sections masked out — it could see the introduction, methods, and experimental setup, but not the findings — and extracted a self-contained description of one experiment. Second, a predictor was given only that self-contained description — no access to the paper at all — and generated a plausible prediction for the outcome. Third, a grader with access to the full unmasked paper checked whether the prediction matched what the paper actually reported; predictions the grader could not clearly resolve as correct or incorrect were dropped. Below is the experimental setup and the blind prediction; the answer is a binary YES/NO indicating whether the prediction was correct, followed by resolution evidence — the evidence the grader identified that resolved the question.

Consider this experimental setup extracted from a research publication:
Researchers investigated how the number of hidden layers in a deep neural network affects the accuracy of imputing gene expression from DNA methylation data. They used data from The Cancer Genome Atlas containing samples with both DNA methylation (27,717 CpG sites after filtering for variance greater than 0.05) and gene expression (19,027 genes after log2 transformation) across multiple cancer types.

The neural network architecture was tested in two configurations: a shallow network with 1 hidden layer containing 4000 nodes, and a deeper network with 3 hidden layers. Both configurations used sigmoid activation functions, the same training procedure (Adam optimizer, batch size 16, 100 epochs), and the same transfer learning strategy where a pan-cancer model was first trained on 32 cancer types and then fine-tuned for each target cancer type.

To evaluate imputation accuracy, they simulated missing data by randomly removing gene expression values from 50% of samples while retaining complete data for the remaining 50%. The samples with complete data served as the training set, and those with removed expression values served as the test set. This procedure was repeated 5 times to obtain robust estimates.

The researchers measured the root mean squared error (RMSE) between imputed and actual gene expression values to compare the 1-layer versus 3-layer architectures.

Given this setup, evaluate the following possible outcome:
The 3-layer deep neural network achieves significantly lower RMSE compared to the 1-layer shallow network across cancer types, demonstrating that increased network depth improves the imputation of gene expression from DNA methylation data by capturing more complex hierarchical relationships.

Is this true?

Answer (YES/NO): NO